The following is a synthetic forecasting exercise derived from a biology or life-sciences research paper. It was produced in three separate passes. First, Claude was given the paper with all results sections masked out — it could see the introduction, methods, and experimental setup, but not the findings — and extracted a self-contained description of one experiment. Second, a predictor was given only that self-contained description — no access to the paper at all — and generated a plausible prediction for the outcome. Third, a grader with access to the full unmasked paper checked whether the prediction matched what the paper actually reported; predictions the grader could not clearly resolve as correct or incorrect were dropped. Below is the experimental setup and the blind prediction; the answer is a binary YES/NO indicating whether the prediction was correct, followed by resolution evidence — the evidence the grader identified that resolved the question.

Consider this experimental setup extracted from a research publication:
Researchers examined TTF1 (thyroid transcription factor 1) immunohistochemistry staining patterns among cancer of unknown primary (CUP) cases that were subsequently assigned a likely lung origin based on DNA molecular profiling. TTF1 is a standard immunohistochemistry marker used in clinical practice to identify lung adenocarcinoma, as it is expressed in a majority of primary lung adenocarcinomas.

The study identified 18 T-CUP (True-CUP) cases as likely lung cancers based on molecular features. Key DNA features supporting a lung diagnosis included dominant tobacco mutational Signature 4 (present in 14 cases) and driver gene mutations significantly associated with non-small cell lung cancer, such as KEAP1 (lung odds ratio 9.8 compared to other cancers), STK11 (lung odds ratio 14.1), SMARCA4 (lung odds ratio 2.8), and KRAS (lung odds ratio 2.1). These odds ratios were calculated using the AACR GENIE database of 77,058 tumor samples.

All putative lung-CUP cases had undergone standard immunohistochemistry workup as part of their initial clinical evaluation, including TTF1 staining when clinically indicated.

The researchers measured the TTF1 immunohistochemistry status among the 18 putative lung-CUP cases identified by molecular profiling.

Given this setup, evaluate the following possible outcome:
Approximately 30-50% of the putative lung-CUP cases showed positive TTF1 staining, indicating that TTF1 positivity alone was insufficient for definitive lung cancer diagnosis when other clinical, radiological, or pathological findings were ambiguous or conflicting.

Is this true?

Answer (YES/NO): NO